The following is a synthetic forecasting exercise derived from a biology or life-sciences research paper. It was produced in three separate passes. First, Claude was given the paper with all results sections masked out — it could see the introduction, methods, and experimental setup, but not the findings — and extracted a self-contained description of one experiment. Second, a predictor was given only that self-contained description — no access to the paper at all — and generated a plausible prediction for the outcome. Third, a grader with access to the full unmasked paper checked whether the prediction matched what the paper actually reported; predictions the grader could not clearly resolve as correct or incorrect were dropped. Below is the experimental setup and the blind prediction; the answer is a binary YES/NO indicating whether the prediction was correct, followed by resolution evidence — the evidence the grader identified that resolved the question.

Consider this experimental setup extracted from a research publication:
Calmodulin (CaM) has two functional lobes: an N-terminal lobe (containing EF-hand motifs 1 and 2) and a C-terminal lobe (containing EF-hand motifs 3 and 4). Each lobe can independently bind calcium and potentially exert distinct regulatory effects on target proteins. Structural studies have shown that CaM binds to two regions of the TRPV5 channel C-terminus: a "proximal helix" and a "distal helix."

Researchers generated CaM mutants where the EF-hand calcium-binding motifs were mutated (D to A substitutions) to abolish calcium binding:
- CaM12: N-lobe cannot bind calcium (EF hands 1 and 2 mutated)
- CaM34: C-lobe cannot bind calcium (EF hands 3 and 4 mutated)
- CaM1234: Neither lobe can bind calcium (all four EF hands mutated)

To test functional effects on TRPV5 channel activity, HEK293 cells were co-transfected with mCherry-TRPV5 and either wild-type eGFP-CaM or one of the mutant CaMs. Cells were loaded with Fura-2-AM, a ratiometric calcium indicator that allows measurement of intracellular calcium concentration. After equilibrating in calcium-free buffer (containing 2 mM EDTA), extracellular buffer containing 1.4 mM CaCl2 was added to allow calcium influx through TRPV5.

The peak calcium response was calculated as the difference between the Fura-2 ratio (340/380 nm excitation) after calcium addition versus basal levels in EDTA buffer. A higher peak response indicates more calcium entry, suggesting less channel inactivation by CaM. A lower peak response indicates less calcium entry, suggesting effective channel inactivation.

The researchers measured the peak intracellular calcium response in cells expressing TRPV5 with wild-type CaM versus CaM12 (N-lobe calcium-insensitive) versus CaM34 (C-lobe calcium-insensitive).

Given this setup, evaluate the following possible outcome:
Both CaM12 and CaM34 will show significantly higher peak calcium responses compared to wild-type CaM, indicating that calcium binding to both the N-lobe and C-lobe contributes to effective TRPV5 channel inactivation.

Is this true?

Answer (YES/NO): NO